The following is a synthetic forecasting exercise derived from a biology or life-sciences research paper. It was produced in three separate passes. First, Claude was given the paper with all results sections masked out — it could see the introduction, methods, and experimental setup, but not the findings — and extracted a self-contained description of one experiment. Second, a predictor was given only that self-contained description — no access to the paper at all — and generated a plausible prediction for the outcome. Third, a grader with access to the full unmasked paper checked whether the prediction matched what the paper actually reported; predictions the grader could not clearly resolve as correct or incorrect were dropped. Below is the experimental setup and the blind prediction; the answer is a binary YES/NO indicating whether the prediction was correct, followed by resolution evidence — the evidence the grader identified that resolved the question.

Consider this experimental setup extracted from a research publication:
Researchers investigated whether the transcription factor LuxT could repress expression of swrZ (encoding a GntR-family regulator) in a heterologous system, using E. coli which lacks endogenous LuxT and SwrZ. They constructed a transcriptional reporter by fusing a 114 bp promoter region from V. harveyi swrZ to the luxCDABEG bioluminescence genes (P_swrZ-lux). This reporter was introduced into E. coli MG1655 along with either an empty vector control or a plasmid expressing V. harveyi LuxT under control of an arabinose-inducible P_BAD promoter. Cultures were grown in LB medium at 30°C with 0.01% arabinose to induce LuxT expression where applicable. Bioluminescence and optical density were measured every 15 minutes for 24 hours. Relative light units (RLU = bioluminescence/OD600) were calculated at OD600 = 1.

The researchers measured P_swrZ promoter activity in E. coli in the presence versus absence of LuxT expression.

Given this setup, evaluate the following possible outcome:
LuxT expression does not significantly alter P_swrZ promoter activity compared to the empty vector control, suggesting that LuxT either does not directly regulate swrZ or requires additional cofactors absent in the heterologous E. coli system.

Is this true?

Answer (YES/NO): NO